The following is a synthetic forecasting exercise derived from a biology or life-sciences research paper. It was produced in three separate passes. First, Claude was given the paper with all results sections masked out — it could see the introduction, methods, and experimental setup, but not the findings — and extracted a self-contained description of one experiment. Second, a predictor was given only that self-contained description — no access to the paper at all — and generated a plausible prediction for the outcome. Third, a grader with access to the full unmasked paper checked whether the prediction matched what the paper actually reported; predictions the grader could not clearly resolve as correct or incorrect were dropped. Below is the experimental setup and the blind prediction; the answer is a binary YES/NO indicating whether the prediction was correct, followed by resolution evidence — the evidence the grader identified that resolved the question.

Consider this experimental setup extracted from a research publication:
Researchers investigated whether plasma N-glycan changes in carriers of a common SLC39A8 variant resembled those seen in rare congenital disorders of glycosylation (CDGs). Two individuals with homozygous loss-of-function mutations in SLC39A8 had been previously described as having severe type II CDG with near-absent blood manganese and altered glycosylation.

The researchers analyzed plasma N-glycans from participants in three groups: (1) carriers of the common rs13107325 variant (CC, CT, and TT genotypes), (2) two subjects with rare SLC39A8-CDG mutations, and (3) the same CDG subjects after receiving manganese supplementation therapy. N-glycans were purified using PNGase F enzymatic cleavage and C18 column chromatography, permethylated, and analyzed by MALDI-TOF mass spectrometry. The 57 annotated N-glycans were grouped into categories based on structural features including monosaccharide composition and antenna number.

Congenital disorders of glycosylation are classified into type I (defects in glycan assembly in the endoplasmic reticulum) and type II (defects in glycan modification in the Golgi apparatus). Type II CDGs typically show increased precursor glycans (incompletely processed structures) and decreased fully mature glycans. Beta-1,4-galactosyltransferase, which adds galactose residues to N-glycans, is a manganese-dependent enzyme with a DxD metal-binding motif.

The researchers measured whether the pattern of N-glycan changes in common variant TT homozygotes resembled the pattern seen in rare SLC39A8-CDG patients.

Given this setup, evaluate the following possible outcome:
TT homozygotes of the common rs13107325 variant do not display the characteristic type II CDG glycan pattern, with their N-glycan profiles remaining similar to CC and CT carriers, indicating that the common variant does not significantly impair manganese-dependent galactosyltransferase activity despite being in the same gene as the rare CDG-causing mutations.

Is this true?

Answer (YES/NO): NO